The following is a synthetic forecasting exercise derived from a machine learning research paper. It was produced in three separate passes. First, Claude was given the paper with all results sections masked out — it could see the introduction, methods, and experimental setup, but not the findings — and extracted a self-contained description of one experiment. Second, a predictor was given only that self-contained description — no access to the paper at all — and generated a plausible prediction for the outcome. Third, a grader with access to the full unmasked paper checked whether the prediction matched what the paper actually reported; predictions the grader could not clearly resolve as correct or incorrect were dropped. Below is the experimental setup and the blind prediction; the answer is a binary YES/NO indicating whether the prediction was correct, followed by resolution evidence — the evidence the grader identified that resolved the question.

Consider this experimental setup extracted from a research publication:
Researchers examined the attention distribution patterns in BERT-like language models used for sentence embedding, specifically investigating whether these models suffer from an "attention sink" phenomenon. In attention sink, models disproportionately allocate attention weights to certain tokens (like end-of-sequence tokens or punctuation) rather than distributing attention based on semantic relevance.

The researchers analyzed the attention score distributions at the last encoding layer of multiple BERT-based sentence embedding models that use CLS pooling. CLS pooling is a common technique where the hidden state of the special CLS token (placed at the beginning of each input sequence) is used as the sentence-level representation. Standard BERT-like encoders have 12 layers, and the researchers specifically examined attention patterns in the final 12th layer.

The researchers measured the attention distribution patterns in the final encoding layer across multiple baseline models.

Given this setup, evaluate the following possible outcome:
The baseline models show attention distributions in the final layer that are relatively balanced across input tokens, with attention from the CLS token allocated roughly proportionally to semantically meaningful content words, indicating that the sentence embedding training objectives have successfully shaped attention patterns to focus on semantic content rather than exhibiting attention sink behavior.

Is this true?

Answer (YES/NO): NO